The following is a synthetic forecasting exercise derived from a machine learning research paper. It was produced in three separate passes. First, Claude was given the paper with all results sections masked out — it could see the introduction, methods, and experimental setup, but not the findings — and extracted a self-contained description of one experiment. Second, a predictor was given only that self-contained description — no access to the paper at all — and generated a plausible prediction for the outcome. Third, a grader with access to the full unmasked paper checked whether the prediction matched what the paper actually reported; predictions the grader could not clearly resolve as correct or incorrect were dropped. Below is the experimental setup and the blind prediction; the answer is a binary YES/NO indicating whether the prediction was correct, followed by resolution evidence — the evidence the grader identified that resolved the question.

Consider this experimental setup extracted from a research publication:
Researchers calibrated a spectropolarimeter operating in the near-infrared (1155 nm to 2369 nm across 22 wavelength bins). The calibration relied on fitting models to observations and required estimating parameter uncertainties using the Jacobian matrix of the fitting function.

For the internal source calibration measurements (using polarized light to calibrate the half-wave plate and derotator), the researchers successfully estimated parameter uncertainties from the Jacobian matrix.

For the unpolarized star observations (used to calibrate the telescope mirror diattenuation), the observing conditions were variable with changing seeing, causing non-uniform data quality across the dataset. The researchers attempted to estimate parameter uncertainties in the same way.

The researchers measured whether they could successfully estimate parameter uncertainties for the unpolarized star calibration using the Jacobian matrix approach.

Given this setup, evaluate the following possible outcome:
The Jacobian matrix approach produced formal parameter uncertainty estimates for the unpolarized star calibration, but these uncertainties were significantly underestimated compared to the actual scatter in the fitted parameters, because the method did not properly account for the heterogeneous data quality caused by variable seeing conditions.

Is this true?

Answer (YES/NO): NO